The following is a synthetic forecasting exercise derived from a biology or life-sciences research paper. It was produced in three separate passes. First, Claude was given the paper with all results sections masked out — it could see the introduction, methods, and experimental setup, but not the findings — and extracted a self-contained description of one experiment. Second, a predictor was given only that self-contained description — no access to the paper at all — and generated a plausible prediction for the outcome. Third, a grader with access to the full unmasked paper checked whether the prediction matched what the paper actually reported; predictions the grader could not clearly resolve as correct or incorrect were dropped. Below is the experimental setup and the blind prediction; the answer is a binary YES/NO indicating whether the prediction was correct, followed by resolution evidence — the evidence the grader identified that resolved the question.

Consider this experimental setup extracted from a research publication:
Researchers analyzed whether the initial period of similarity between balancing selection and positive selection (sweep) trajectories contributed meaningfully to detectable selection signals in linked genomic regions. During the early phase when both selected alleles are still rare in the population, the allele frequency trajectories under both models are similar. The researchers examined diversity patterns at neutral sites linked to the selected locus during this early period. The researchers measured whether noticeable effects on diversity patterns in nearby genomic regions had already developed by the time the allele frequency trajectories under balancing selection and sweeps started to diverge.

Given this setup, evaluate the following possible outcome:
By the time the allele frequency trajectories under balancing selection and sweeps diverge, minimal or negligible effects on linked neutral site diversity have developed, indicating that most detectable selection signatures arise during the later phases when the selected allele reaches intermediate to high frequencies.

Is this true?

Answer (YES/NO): YES